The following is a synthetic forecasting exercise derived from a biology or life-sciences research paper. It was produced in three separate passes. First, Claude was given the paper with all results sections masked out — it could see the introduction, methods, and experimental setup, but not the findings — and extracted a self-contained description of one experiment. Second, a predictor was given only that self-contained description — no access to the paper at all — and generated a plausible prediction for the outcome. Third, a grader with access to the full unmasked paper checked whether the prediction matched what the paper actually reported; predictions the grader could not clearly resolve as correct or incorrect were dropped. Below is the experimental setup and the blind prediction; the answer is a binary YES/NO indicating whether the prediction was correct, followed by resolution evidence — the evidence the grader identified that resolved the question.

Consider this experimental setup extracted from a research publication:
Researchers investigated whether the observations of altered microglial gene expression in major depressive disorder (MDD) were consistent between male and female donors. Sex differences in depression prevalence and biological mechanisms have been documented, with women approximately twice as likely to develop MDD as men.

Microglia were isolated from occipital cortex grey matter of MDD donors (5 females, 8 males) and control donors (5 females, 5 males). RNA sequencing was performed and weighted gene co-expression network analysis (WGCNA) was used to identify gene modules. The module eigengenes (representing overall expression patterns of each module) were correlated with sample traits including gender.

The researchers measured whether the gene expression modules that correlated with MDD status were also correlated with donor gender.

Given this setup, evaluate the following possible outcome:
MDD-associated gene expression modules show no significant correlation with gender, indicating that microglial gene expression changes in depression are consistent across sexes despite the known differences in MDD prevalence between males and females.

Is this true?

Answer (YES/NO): YES